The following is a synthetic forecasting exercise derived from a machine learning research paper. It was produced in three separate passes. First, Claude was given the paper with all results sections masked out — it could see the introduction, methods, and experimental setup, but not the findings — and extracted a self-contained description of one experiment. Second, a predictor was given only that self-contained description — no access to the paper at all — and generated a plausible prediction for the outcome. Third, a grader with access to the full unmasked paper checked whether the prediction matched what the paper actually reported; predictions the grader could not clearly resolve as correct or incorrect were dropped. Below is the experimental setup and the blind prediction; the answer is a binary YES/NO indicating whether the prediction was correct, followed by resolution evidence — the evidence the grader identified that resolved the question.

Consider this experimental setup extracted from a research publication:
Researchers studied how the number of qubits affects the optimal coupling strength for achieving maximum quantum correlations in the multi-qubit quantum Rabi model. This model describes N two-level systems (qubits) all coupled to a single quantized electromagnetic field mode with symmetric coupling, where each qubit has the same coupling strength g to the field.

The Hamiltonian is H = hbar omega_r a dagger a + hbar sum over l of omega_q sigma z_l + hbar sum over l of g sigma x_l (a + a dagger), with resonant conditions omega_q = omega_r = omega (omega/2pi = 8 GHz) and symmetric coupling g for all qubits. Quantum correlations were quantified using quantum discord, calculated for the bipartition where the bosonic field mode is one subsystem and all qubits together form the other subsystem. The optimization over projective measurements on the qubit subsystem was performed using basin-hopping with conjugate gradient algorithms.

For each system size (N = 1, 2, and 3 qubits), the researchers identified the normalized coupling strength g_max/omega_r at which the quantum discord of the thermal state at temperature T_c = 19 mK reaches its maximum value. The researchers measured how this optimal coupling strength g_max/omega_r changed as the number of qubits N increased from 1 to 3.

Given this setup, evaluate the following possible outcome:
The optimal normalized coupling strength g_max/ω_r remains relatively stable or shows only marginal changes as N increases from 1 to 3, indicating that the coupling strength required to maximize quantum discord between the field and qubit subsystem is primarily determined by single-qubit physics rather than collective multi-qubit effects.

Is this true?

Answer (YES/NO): NO